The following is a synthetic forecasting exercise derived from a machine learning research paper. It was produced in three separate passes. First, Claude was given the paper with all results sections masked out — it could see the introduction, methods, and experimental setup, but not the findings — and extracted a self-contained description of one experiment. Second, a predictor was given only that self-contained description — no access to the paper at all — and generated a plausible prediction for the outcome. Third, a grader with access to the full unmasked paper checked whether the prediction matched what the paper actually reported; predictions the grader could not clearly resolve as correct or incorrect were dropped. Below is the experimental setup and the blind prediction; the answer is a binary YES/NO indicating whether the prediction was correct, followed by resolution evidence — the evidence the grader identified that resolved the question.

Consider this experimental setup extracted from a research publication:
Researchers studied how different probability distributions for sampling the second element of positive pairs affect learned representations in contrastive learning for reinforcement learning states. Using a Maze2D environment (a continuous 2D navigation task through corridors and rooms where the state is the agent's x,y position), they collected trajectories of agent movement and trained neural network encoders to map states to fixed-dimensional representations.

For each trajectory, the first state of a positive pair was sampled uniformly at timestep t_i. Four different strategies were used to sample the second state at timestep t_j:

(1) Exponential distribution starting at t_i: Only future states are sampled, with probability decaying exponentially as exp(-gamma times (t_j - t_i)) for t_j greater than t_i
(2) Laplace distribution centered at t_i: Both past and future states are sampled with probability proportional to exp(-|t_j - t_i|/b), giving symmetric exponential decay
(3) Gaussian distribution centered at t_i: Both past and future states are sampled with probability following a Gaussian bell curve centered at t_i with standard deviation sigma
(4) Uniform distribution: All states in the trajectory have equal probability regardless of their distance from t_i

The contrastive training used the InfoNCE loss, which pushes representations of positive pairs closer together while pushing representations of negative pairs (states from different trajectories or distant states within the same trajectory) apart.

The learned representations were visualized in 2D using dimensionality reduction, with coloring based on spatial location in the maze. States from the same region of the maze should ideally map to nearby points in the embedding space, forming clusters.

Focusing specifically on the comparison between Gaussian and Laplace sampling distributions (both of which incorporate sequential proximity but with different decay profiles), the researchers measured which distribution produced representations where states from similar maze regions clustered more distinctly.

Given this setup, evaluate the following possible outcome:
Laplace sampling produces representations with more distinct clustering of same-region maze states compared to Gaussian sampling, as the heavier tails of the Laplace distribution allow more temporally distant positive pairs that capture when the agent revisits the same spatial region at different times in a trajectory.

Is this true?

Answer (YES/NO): YES